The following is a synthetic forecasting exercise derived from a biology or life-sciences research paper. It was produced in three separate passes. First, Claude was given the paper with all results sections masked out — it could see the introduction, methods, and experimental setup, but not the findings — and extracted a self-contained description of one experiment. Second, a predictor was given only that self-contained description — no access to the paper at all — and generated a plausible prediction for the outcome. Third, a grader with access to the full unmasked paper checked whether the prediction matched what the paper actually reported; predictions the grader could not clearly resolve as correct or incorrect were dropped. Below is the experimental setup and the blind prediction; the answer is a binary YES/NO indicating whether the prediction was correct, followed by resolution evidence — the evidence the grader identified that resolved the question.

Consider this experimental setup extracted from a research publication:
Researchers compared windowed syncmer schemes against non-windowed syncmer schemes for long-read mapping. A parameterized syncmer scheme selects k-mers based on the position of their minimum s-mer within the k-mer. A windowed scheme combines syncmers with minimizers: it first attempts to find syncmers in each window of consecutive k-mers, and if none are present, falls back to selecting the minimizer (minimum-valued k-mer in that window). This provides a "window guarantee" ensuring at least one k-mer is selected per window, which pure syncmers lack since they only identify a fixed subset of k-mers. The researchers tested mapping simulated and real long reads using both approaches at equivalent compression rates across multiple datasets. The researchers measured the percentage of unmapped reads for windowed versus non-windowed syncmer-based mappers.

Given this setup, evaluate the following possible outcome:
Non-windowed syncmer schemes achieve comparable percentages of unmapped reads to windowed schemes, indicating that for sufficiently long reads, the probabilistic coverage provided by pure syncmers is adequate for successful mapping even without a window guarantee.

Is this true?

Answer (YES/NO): YES